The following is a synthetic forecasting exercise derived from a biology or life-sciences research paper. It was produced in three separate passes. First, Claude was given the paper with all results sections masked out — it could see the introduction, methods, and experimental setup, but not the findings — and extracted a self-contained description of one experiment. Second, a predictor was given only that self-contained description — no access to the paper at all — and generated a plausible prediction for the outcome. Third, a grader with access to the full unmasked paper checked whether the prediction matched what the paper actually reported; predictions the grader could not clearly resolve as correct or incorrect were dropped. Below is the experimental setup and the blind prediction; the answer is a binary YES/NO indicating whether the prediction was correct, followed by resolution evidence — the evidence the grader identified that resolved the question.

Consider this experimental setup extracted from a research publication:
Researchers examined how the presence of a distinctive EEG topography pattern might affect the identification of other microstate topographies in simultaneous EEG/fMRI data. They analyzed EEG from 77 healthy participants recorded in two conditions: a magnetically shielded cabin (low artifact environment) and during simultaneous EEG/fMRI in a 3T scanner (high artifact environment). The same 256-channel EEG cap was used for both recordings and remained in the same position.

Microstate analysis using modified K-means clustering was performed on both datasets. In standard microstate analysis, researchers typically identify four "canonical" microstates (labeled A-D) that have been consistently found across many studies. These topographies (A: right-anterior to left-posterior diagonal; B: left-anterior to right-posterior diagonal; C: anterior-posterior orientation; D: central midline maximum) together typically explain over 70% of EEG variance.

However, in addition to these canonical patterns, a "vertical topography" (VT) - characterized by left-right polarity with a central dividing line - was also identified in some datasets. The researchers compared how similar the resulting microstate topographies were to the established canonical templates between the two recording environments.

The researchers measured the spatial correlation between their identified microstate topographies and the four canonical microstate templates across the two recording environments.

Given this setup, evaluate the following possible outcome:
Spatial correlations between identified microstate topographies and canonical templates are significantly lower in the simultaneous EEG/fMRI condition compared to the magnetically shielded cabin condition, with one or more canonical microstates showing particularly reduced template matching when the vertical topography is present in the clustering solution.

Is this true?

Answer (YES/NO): YES